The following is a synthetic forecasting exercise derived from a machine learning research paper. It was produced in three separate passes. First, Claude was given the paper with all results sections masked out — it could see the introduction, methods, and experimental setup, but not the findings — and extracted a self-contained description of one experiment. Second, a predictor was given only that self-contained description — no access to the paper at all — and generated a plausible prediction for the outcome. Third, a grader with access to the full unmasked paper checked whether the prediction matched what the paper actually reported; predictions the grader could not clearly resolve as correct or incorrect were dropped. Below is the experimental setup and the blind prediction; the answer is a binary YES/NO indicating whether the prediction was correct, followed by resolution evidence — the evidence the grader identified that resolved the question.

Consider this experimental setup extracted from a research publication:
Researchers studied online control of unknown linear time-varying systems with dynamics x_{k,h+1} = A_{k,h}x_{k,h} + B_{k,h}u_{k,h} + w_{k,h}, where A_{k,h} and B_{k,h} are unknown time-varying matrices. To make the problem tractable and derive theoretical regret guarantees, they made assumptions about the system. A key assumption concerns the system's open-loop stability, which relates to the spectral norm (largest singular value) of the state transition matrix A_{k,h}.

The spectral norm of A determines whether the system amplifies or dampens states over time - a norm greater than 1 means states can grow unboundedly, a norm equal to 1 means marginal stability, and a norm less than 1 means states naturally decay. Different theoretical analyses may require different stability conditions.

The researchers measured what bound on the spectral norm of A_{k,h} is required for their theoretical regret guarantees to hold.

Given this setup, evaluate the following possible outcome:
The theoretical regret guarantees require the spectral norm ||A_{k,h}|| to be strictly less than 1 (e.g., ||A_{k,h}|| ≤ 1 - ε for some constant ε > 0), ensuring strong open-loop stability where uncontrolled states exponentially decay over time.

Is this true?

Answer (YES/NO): YES